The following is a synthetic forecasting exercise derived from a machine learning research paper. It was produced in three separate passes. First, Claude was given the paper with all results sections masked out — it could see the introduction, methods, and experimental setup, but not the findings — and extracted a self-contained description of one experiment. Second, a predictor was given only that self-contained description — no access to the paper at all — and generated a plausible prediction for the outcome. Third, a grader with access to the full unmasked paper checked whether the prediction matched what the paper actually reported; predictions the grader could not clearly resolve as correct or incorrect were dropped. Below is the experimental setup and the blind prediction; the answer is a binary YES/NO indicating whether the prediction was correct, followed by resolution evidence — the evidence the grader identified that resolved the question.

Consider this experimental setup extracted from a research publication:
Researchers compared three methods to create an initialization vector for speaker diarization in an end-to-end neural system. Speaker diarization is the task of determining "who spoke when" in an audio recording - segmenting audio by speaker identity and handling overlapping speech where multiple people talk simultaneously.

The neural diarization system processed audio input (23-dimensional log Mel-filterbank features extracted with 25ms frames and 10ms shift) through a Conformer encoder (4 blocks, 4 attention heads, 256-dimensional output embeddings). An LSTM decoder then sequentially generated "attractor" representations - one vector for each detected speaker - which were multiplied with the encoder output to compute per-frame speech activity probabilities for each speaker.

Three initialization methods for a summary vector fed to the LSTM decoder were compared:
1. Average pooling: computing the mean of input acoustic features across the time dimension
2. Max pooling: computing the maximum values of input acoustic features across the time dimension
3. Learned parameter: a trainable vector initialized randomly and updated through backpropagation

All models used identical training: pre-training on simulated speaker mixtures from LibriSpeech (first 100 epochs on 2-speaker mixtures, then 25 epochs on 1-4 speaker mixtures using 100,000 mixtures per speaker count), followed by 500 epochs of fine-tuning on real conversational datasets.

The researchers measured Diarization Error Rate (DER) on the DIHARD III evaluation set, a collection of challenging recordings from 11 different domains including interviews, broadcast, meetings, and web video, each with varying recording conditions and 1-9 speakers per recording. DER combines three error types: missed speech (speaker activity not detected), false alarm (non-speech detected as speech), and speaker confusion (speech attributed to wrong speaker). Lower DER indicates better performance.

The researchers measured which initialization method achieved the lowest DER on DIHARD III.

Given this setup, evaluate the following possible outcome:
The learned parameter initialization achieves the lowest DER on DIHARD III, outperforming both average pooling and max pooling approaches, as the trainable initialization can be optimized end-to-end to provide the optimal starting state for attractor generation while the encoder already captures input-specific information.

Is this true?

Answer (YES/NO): NO